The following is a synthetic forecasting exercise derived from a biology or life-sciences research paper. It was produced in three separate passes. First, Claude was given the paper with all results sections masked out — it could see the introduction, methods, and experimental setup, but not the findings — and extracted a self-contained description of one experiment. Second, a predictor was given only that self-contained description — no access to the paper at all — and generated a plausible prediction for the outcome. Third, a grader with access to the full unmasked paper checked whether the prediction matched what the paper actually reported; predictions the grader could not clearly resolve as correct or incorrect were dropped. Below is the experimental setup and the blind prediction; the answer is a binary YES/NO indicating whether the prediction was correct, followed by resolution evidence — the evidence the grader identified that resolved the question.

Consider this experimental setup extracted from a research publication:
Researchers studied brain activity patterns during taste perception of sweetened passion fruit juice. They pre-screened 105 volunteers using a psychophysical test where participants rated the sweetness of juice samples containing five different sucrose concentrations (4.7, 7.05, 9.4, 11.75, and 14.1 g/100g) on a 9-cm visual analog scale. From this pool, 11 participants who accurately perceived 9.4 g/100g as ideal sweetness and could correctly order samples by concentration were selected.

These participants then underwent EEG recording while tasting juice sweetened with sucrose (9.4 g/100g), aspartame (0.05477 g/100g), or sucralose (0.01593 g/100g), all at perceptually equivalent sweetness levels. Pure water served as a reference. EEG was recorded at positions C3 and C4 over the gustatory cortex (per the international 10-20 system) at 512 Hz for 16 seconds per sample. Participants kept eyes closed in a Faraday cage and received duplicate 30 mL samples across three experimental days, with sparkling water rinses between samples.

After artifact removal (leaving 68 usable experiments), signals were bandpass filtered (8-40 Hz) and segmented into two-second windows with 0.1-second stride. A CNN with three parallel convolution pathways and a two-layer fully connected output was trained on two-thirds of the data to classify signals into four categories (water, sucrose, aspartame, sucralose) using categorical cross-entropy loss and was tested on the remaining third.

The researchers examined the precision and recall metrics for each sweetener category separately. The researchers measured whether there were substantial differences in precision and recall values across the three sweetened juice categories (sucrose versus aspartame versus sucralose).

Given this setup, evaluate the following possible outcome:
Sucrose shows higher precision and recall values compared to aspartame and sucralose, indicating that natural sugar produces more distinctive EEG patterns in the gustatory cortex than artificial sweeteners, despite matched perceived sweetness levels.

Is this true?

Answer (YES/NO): NO